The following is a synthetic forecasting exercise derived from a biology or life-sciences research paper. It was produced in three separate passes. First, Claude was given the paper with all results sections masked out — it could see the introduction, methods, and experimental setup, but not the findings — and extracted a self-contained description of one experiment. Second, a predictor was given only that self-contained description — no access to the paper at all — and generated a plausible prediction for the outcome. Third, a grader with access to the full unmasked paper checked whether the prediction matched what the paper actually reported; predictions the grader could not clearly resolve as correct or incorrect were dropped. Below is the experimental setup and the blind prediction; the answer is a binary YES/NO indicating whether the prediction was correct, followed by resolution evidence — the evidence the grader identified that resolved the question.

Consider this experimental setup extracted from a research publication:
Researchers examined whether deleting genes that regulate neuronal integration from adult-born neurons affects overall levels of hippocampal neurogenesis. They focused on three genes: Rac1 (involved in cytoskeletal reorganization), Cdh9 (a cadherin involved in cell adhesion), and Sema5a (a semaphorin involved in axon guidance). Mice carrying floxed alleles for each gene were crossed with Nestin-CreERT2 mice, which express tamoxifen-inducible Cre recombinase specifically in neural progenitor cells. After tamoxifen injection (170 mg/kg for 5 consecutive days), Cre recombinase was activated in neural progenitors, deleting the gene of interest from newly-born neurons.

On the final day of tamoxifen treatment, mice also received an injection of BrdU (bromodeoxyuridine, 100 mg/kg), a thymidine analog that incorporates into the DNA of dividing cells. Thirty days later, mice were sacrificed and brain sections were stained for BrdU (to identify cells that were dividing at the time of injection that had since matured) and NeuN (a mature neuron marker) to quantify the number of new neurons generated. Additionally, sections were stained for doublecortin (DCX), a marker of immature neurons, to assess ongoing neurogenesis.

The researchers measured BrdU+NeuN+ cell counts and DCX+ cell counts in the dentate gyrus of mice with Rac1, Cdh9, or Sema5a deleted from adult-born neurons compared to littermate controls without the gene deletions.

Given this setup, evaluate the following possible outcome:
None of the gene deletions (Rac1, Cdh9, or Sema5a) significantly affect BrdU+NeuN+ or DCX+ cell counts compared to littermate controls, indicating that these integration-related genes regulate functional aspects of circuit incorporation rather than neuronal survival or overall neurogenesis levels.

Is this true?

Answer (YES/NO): YES